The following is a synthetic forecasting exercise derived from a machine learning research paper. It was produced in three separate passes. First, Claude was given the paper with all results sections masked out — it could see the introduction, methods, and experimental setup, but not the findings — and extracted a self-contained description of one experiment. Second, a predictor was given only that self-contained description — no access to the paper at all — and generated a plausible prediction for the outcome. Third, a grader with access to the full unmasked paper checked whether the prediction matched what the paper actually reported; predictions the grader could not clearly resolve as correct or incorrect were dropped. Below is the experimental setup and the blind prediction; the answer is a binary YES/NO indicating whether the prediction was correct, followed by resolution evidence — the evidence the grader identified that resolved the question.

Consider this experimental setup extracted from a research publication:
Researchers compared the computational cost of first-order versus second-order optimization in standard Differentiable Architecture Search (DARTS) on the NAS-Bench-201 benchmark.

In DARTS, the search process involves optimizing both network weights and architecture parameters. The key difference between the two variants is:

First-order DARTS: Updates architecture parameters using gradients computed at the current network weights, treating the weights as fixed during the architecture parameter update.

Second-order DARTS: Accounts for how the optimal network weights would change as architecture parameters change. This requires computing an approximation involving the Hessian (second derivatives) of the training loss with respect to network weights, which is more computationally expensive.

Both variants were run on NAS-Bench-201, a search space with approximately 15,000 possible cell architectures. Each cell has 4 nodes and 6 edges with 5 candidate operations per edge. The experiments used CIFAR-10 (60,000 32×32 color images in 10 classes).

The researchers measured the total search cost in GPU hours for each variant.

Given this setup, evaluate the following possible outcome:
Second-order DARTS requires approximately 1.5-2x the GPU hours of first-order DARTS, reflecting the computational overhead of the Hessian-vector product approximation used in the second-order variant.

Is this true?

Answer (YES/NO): NO